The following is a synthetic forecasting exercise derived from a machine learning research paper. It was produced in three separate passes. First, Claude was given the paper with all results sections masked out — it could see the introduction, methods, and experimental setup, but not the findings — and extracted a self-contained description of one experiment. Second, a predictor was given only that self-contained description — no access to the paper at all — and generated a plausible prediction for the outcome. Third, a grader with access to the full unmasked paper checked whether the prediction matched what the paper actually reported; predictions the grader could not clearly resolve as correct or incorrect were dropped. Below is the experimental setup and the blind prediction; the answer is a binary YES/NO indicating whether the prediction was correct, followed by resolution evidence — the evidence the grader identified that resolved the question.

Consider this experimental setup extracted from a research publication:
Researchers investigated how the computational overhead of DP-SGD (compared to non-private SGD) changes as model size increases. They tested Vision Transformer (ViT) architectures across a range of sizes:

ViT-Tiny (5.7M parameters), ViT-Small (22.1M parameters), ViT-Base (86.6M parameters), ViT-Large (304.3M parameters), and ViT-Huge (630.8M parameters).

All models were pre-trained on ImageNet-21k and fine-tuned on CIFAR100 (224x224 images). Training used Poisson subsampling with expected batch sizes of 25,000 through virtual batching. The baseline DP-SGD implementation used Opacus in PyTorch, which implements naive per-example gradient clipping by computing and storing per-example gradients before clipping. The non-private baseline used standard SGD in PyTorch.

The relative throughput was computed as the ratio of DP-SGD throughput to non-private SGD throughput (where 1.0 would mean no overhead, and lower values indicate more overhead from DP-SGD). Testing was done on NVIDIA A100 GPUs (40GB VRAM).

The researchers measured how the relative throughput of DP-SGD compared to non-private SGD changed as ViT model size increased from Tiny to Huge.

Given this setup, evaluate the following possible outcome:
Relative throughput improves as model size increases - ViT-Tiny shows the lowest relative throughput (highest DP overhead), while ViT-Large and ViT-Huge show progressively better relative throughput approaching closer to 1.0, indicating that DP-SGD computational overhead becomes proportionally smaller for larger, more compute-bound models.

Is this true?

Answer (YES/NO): NO